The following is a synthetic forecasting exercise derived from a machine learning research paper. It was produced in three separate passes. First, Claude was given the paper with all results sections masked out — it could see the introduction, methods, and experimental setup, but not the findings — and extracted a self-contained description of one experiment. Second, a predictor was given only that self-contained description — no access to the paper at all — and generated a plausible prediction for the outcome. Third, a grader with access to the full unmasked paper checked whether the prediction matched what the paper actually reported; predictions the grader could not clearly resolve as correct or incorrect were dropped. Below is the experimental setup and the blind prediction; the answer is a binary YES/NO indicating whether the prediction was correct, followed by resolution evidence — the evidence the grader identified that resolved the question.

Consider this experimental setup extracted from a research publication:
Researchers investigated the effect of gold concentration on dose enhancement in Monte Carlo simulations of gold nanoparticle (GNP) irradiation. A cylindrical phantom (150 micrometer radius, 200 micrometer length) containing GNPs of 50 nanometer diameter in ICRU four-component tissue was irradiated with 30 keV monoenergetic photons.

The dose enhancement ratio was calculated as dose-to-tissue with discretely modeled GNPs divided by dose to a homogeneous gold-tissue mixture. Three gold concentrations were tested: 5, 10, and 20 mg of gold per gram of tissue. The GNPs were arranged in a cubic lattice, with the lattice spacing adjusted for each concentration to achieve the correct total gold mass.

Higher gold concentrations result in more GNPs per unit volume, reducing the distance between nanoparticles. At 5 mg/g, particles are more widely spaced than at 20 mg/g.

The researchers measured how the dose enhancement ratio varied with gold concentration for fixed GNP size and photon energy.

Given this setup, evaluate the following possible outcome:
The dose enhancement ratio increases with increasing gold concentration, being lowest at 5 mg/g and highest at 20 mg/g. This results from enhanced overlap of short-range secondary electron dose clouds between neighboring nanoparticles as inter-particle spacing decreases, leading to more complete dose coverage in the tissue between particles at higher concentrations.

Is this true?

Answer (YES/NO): NO